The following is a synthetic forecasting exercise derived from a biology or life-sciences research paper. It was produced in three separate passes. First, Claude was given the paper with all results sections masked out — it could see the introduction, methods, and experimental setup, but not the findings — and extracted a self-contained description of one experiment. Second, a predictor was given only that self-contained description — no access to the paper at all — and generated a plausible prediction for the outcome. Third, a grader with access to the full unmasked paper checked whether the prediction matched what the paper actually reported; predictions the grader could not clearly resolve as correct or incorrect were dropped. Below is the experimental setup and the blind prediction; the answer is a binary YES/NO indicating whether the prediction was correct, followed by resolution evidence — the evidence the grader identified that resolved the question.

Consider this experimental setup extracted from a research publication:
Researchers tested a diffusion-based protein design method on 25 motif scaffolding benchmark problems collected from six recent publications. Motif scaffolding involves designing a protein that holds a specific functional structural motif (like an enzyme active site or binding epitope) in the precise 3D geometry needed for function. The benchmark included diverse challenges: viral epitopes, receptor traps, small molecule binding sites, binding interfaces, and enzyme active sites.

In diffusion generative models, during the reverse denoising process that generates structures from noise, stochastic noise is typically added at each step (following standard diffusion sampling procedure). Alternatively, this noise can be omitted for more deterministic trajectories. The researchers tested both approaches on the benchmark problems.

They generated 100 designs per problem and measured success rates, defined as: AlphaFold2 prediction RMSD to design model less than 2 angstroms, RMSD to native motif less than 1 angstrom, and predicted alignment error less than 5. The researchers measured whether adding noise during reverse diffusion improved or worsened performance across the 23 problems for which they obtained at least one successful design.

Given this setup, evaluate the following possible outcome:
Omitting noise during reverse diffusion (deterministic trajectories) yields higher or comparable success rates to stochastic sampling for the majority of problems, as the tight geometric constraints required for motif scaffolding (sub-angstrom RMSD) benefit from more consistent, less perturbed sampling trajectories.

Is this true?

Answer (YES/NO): YES